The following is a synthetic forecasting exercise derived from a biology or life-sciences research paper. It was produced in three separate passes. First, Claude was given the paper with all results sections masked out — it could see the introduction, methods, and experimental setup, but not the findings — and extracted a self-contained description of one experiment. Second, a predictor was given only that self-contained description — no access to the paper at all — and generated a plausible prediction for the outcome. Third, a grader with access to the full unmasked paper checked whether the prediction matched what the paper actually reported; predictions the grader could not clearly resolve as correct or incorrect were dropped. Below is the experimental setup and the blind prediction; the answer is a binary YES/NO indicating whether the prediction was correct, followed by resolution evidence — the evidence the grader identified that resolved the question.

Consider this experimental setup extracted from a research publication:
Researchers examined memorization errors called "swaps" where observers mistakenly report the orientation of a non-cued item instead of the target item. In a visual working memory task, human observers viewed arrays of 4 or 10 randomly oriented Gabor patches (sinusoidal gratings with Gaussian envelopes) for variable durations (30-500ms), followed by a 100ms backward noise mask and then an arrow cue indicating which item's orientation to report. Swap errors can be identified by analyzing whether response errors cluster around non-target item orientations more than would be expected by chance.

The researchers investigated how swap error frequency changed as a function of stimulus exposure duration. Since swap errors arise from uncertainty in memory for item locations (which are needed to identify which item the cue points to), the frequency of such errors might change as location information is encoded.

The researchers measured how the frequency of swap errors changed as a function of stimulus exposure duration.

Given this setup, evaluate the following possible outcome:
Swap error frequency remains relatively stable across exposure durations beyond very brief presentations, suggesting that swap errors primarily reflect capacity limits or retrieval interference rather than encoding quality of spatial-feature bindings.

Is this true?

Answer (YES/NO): NO